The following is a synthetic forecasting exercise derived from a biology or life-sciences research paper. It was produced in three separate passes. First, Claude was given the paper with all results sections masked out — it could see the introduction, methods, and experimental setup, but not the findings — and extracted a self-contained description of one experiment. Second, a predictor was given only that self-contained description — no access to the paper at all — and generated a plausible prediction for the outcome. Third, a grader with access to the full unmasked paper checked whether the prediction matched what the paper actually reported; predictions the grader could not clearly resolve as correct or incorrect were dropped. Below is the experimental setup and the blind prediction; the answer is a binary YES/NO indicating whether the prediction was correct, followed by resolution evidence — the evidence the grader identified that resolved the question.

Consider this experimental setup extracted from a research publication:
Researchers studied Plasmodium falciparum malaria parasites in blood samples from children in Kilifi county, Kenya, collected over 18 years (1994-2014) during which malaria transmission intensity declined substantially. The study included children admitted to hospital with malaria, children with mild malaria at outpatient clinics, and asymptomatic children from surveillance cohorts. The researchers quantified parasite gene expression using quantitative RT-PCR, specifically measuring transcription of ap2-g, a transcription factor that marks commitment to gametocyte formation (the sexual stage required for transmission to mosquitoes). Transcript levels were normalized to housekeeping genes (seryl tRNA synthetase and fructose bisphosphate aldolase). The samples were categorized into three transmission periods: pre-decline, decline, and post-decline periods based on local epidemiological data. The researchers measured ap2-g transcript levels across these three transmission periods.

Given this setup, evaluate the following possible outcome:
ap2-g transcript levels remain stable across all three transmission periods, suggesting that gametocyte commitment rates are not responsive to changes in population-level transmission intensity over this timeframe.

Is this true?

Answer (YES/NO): NO